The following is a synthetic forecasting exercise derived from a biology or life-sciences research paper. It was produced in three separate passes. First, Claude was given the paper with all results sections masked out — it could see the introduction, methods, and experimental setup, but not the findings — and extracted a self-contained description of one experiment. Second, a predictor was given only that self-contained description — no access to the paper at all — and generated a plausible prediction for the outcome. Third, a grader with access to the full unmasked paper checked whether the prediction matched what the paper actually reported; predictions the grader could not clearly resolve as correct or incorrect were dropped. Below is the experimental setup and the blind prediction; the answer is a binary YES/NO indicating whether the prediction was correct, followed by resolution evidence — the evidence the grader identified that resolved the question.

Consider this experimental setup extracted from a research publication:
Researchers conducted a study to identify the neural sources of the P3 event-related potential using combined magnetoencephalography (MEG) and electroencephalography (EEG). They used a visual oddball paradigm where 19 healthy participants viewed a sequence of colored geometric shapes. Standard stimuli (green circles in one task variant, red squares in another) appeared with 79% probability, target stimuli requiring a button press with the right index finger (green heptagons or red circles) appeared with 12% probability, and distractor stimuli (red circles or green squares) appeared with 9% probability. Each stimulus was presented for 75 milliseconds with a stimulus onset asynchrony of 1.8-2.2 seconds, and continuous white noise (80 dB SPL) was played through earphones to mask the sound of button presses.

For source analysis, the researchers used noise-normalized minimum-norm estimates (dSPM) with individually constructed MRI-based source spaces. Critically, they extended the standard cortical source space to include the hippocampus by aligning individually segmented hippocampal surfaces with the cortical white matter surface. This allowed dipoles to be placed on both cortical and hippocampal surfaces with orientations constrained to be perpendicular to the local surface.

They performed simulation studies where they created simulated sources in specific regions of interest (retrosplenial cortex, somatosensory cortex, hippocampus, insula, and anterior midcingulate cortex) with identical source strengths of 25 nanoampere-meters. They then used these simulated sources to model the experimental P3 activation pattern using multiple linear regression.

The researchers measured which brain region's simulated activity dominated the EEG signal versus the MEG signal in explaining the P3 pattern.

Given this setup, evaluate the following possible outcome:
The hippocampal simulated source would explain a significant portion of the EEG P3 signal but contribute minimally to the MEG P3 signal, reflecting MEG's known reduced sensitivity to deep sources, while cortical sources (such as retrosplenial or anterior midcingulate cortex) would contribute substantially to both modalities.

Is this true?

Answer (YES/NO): NO